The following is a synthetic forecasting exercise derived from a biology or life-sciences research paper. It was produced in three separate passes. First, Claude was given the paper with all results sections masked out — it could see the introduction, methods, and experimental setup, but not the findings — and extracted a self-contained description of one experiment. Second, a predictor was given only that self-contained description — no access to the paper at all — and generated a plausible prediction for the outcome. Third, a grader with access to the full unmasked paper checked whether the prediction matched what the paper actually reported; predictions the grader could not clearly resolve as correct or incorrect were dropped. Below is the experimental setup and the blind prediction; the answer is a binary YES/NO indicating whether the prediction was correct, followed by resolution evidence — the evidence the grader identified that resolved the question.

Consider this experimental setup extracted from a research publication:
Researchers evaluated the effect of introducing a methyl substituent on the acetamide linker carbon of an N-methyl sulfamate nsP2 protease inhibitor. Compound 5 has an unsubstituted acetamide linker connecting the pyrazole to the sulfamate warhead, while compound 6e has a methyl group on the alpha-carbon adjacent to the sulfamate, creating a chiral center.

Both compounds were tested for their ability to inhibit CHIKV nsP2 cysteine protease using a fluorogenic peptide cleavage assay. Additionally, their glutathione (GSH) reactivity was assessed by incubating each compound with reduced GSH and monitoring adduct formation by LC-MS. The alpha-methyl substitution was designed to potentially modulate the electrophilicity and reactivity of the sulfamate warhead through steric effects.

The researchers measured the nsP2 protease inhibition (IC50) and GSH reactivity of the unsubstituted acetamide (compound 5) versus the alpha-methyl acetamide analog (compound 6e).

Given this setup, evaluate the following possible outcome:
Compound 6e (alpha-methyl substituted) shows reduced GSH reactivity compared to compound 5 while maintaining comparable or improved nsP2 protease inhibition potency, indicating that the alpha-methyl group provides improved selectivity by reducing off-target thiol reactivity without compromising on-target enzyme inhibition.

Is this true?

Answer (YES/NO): NO